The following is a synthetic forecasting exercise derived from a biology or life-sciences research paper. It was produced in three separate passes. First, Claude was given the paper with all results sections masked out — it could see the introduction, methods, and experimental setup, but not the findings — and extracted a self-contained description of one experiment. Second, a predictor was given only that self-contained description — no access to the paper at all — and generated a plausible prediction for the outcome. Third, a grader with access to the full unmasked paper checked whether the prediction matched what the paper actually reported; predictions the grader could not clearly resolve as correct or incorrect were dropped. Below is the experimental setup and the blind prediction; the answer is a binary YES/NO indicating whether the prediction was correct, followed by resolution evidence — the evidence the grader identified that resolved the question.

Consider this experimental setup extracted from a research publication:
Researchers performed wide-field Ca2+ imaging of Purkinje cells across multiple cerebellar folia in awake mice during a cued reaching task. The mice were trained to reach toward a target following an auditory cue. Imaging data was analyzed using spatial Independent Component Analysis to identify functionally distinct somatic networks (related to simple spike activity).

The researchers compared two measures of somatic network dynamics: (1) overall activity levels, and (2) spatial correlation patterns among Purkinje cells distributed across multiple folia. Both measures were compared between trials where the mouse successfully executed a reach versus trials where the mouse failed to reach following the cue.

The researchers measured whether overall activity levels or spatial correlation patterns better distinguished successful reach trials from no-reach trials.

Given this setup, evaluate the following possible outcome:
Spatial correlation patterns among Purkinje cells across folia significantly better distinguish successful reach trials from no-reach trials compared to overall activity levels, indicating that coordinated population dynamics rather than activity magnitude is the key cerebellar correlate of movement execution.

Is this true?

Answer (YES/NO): YES